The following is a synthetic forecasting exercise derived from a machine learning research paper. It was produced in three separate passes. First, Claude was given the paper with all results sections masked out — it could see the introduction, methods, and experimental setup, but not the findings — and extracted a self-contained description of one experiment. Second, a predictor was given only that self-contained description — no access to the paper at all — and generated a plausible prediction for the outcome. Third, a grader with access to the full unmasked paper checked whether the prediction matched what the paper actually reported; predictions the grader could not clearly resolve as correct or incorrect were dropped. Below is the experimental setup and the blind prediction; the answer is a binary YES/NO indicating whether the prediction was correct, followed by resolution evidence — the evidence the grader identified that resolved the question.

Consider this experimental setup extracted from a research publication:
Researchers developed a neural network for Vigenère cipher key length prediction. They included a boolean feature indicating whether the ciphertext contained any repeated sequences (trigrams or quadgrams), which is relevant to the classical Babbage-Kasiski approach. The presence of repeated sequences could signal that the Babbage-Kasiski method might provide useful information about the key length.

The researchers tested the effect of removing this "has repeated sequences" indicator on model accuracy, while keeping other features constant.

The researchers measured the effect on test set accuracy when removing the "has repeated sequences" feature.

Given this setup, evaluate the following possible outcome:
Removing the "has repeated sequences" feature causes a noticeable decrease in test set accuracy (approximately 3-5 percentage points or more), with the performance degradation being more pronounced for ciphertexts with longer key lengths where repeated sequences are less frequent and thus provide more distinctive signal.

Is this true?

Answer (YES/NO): NO